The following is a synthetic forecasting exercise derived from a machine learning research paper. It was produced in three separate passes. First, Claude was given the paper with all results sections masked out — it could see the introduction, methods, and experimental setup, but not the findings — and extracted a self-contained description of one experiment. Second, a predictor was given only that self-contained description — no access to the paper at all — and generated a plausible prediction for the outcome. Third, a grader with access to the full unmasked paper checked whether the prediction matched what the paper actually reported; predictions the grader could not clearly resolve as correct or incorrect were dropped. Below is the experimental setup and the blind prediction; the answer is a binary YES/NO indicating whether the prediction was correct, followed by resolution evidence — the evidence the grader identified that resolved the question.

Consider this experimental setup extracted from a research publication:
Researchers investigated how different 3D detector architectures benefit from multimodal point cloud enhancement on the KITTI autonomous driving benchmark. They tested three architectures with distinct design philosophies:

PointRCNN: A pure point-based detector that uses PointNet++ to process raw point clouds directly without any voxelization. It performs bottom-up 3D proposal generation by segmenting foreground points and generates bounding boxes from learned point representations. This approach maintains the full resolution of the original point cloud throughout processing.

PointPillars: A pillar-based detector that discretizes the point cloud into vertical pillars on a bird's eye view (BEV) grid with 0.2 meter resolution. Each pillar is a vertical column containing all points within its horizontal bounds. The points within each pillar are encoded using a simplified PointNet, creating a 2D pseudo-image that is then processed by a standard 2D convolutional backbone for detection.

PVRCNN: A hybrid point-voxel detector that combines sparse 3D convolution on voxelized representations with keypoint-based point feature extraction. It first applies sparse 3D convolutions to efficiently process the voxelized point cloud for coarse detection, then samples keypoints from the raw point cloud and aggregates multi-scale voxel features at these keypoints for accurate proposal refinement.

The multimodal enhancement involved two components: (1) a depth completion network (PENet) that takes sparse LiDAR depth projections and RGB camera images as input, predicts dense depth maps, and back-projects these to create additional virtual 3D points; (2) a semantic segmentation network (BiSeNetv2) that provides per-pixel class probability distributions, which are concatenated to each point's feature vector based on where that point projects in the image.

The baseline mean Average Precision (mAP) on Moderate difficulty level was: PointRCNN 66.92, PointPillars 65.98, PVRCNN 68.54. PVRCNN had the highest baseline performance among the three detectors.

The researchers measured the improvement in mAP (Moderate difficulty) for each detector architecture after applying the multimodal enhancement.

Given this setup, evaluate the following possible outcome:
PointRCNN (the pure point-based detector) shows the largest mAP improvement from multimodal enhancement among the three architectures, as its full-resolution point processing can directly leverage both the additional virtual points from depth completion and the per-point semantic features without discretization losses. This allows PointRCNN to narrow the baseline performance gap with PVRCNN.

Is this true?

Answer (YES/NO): YES